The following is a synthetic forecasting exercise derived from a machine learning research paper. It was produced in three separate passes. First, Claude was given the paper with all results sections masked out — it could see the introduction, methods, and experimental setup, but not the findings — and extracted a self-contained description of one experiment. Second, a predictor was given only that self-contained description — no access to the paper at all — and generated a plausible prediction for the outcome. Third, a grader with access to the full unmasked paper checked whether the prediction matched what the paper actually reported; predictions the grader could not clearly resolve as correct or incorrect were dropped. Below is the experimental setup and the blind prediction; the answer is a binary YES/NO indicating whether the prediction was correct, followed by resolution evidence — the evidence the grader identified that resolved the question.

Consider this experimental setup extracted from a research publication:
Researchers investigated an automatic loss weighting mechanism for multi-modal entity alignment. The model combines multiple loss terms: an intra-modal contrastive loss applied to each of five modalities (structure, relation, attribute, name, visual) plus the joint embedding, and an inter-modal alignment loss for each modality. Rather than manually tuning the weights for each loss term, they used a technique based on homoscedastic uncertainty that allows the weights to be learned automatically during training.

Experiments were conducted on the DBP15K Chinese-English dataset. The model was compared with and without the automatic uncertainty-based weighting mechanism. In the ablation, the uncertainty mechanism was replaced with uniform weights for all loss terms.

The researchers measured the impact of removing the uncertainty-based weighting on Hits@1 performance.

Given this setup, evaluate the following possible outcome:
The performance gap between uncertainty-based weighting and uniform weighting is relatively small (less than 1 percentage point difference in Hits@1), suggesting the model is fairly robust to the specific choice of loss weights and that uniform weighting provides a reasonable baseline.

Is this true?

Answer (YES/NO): YES